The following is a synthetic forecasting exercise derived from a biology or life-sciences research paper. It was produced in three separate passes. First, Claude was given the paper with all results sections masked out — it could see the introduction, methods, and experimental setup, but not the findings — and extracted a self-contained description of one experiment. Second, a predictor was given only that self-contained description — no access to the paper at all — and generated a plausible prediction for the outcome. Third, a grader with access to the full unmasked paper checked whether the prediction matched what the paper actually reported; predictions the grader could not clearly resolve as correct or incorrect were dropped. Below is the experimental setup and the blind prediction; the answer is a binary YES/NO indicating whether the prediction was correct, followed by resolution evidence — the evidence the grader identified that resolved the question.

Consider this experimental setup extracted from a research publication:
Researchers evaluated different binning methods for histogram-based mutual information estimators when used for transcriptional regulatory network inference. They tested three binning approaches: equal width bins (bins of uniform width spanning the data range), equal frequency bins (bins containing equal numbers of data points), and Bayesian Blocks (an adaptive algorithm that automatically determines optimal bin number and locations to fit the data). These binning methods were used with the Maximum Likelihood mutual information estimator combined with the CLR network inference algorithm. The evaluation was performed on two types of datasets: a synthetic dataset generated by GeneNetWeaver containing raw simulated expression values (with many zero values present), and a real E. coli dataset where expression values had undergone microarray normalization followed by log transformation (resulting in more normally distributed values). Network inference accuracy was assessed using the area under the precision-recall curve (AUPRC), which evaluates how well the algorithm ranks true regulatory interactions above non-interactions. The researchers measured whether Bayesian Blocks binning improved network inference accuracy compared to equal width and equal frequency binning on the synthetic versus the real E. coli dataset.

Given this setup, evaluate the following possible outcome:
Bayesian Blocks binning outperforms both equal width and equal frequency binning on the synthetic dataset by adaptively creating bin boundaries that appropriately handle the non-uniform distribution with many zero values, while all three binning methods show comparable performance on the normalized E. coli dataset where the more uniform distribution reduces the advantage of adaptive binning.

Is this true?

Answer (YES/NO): YES